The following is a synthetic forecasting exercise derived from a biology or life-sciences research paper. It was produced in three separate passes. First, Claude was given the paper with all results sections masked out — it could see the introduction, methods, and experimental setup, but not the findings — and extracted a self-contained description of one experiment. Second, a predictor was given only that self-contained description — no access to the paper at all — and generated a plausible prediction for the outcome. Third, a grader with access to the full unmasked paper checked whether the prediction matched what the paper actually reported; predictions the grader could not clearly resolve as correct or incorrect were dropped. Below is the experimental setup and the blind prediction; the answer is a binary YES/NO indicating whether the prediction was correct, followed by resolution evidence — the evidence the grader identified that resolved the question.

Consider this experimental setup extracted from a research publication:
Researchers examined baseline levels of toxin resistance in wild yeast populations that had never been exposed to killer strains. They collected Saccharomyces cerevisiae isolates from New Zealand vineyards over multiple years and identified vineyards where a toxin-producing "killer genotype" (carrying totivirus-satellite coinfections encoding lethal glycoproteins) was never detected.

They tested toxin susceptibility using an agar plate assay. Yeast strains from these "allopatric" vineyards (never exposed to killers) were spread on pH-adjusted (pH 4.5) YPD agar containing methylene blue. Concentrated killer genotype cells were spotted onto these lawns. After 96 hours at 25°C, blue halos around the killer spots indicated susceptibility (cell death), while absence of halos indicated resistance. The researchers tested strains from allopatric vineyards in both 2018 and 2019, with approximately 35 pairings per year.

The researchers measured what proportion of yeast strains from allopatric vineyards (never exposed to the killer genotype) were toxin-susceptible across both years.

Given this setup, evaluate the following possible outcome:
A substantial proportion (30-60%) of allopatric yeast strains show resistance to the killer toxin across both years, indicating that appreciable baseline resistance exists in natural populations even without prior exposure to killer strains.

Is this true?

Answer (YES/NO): YES